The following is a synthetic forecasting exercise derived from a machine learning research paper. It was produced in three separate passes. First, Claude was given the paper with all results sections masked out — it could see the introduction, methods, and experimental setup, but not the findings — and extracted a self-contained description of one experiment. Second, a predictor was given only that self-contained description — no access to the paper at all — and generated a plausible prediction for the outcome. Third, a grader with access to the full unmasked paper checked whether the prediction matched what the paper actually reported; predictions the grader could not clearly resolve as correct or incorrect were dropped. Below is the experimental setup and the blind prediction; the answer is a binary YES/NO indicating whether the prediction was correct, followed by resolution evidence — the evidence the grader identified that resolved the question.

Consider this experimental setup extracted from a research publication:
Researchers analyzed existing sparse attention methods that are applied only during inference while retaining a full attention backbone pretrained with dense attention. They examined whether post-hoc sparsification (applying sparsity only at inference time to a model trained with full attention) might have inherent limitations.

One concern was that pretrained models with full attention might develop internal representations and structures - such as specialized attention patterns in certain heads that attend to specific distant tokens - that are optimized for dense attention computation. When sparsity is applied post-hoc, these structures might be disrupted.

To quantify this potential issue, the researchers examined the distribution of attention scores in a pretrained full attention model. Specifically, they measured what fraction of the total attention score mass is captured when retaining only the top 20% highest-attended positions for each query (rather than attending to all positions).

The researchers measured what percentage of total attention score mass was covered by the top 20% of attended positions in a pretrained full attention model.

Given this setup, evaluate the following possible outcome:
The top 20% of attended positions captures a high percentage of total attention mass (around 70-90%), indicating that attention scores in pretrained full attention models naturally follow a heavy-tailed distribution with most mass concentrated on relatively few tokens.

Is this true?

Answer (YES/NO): NO